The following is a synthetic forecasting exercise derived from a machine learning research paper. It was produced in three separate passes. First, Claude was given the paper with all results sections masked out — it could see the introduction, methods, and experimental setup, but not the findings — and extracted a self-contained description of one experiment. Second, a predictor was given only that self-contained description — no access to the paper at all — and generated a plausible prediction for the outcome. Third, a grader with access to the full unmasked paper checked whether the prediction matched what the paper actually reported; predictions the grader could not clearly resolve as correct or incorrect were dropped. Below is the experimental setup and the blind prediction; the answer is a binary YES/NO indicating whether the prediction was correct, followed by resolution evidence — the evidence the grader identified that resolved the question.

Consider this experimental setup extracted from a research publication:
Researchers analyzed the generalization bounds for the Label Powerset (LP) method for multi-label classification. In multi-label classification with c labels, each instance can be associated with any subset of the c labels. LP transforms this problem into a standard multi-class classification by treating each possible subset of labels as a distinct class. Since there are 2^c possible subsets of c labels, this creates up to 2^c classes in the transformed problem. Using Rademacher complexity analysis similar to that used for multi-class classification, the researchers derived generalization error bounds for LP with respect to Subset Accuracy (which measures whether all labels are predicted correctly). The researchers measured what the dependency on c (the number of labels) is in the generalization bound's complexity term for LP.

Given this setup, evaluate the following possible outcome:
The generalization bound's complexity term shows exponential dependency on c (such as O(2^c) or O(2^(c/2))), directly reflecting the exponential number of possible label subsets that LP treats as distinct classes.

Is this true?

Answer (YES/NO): YES